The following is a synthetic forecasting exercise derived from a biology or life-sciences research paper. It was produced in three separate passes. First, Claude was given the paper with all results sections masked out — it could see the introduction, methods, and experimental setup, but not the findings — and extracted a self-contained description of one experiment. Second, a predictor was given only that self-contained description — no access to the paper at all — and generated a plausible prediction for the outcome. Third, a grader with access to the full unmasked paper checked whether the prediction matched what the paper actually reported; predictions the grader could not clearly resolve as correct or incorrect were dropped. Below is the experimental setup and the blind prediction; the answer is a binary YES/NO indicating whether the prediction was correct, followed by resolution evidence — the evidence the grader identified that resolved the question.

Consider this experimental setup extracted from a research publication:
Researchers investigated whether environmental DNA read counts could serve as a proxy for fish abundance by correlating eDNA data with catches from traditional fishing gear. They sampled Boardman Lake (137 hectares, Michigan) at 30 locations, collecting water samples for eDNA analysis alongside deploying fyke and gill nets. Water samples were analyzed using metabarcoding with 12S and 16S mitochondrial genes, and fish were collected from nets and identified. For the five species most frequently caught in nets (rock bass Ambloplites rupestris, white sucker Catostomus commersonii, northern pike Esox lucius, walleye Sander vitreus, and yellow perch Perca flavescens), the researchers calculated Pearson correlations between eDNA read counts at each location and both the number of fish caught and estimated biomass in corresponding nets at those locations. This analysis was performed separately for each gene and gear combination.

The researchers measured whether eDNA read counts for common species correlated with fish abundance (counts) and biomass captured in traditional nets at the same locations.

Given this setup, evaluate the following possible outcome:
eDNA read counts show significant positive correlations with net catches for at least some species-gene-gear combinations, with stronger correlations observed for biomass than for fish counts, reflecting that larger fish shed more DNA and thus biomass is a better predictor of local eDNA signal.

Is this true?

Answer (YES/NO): NO